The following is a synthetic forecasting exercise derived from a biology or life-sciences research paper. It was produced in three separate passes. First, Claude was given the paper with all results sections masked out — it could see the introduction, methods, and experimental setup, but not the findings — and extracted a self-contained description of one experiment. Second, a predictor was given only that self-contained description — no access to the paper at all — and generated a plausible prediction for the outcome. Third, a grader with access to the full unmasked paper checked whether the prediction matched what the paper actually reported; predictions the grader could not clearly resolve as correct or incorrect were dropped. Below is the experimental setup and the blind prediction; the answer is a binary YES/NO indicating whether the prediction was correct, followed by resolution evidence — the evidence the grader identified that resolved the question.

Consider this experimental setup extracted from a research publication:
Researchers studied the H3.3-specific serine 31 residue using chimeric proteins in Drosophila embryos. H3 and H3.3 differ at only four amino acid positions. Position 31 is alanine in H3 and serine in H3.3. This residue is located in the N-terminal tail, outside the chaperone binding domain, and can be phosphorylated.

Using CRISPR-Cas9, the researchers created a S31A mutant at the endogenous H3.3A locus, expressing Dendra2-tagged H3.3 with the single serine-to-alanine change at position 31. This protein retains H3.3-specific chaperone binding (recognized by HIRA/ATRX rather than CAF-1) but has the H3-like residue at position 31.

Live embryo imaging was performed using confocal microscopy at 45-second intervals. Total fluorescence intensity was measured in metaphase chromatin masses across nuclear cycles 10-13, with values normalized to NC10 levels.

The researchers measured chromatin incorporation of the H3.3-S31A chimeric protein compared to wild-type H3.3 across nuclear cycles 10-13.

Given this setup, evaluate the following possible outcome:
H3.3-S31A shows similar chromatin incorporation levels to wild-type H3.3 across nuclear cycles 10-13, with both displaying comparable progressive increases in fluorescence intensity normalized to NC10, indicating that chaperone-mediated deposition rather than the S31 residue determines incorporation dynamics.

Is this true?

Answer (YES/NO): NO